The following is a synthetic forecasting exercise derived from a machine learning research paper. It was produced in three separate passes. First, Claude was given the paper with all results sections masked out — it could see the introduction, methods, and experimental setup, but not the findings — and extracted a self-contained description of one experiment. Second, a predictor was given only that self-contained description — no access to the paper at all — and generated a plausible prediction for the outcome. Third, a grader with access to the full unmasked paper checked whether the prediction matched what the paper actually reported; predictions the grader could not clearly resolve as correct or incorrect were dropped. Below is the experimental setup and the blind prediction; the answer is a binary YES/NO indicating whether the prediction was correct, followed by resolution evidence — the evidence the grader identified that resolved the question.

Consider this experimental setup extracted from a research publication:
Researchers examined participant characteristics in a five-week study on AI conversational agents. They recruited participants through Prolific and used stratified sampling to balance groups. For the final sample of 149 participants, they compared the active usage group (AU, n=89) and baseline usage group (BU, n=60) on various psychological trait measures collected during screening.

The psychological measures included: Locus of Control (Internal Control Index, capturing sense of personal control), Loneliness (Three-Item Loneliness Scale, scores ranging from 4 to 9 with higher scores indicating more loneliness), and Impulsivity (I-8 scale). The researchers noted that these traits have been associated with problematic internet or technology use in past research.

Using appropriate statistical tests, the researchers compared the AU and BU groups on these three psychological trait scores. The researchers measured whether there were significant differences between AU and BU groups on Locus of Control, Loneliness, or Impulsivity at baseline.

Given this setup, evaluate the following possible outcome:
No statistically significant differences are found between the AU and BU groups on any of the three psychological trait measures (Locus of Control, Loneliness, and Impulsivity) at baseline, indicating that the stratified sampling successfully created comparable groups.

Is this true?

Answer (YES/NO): YES